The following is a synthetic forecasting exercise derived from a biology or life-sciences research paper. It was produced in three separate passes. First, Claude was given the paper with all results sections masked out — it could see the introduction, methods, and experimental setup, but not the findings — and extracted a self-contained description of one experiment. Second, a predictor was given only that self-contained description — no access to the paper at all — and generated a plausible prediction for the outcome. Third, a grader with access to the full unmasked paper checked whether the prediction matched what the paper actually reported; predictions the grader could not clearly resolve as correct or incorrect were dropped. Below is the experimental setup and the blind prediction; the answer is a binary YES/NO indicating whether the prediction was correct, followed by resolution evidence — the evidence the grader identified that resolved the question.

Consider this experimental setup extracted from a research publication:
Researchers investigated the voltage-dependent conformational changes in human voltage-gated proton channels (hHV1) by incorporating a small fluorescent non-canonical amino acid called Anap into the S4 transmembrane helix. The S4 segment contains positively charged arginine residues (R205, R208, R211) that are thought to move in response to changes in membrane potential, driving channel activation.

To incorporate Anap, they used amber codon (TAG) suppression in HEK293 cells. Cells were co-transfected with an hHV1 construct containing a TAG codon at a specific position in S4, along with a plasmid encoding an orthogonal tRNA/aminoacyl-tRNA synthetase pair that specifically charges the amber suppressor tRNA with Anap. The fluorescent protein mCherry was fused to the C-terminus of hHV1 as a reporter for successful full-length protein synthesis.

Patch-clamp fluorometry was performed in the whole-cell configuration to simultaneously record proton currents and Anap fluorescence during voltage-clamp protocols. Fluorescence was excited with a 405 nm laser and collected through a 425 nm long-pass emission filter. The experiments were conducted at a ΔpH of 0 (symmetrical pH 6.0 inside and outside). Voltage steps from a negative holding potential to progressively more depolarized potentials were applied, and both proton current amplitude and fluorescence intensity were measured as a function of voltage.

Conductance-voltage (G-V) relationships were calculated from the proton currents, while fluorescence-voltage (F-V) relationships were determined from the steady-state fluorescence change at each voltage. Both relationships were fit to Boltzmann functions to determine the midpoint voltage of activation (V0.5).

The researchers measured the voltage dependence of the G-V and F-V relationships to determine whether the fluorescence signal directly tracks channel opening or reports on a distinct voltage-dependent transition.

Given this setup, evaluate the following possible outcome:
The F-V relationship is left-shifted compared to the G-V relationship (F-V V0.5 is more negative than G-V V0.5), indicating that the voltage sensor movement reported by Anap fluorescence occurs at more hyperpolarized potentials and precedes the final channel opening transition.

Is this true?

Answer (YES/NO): NO